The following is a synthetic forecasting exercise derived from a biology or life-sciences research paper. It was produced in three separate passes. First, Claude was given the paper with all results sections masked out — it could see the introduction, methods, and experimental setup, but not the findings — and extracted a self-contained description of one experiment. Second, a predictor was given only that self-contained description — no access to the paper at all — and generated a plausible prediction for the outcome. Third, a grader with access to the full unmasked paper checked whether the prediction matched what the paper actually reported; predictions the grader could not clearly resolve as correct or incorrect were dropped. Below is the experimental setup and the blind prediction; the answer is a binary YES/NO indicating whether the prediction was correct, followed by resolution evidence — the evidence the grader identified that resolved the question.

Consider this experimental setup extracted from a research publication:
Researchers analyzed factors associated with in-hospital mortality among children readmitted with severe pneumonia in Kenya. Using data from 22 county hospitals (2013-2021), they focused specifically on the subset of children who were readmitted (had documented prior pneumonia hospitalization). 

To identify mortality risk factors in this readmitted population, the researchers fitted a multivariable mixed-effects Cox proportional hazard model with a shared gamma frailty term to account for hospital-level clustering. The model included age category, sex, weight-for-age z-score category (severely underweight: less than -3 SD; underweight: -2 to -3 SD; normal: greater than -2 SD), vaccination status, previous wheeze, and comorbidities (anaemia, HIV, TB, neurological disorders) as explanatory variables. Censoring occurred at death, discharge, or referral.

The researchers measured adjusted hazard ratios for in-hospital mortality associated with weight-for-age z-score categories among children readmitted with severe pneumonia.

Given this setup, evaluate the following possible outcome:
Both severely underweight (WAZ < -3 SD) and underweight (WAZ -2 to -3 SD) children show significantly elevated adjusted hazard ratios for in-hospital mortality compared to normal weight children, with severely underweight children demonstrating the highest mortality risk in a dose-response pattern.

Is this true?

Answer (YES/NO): YES